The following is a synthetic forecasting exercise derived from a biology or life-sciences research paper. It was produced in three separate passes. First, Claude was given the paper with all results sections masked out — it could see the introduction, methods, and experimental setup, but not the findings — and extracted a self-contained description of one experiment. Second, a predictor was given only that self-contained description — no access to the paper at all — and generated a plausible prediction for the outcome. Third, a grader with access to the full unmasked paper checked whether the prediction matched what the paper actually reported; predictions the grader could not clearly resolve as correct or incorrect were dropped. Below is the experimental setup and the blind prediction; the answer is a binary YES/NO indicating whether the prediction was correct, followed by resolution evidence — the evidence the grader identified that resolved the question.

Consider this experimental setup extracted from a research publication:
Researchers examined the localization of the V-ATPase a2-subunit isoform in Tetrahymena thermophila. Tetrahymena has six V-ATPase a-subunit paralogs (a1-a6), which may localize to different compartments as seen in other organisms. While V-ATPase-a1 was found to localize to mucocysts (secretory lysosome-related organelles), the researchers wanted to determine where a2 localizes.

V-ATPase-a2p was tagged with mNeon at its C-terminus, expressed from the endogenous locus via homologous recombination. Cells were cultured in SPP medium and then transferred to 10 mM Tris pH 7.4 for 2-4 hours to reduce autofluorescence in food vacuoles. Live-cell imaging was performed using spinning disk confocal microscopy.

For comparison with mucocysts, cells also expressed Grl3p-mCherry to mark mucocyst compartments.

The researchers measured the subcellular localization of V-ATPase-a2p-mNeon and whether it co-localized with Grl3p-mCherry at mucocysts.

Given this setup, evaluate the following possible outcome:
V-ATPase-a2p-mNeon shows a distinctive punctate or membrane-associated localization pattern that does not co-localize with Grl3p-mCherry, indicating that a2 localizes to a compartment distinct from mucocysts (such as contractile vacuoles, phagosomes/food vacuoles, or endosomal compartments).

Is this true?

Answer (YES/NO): YES